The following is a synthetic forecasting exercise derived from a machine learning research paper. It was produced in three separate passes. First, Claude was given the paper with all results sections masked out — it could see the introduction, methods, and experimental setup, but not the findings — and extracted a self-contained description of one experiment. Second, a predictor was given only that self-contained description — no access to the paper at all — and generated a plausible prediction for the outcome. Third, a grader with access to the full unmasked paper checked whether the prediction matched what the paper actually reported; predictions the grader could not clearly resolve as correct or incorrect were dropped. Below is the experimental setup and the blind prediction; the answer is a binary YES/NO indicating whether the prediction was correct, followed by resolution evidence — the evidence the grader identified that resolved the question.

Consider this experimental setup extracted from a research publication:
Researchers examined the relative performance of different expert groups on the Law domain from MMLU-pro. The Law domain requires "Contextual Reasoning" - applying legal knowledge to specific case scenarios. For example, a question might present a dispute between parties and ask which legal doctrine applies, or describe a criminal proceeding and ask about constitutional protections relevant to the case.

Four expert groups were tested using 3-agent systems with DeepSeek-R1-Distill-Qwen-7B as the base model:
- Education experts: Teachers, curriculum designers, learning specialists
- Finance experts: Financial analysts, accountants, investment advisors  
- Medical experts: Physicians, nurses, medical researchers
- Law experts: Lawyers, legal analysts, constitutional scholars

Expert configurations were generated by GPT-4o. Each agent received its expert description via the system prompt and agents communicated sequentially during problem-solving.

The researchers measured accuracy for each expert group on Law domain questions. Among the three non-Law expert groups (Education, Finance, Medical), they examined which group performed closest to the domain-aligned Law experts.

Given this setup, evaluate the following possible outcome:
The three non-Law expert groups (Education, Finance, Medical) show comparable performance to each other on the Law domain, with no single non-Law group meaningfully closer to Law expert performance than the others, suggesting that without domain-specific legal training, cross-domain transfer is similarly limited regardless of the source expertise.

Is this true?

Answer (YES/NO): NO